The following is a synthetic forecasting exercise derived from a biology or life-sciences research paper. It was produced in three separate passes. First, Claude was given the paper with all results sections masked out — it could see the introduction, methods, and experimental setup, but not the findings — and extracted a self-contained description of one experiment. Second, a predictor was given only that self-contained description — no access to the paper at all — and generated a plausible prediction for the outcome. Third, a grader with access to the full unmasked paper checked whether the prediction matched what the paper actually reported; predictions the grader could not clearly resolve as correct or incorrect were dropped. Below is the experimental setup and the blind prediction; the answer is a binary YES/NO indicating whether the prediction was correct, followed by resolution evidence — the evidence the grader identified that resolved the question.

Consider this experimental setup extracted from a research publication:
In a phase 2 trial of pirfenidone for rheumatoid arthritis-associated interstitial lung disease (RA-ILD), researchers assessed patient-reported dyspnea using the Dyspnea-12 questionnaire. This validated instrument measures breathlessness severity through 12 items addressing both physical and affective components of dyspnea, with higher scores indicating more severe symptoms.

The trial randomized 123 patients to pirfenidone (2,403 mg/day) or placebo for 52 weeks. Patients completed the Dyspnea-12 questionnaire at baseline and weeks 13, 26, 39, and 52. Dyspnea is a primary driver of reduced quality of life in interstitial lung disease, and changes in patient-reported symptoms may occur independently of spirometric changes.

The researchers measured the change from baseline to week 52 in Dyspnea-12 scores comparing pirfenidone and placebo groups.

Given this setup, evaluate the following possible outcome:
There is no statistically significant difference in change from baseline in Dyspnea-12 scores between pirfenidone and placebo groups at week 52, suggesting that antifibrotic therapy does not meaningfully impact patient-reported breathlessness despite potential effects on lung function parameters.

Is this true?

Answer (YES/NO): YES